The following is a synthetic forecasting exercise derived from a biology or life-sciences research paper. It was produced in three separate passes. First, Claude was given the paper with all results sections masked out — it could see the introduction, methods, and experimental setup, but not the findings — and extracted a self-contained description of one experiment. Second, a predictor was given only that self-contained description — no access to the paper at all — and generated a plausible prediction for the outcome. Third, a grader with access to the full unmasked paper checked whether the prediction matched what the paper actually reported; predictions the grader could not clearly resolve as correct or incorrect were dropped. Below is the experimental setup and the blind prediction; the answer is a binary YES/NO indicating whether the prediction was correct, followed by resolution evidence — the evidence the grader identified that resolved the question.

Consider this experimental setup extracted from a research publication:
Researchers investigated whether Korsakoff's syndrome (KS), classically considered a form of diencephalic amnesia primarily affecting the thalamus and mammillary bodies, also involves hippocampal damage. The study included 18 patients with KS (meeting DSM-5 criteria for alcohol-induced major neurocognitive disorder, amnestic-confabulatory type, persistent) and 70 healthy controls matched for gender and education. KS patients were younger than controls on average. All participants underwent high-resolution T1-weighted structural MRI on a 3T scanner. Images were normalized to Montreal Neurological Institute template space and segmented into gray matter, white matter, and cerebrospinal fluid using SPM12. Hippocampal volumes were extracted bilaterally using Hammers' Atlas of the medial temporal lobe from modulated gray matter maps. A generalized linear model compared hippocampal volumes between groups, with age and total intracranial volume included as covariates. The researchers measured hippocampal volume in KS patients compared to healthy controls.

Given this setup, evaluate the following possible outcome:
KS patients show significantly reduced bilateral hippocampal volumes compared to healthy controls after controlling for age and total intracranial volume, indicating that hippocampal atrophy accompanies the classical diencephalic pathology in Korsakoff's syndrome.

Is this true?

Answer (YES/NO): YES